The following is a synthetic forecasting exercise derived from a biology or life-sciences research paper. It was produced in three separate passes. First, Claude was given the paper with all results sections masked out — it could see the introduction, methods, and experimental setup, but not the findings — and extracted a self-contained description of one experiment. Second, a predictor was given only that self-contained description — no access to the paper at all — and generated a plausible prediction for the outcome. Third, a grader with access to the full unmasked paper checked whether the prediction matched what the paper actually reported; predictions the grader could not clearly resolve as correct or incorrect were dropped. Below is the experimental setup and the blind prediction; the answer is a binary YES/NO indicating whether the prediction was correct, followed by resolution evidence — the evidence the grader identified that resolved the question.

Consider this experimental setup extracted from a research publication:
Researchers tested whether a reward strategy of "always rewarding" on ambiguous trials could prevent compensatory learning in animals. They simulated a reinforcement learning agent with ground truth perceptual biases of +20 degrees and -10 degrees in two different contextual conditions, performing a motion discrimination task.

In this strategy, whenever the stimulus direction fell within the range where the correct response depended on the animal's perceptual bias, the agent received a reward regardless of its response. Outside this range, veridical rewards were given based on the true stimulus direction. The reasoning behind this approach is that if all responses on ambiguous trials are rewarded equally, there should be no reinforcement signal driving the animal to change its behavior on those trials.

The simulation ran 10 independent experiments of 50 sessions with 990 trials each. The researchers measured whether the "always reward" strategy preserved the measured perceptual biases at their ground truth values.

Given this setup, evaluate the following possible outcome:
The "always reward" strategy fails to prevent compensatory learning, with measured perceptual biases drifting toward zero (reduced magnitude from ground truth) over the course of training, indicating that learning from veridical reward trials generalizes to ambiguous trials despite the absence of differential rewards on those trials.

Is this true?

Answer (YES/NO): YES